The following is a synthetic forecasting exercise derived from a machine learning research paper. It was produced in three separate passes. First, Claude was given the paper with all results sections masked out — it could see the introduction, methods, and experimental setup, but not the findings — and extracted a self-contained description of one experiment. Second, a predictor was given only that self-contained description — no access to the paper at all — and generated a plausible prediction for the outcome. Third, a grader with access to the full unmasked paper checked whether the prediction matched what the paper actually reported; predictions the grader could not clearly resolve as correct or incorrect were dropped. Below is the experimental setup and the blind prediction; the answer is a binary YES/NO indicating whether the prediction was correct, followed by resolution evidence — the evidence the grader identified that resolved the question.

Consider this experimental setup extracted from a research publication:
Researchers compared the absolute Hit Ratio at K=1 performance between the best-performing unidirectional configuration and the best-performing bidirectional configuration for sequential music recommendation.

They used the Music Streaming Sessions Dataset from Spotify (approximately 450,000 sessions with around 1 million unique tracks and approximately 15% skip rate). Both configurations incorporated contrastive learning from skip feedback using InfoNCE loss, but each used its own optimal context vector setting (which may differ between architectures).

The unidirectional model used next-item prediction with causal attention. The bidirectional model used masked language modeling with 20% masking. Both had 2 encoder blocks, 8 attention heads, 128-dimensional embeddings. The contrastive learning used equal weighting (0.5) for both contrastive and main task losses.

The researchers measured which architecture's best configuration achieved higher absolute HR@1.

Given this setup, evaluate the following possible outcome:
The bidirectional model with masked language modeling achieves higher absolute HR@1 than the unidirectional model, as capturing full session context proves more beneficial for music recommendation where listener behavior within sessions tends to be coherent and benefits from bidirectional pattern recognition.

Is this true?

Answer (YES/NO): NO